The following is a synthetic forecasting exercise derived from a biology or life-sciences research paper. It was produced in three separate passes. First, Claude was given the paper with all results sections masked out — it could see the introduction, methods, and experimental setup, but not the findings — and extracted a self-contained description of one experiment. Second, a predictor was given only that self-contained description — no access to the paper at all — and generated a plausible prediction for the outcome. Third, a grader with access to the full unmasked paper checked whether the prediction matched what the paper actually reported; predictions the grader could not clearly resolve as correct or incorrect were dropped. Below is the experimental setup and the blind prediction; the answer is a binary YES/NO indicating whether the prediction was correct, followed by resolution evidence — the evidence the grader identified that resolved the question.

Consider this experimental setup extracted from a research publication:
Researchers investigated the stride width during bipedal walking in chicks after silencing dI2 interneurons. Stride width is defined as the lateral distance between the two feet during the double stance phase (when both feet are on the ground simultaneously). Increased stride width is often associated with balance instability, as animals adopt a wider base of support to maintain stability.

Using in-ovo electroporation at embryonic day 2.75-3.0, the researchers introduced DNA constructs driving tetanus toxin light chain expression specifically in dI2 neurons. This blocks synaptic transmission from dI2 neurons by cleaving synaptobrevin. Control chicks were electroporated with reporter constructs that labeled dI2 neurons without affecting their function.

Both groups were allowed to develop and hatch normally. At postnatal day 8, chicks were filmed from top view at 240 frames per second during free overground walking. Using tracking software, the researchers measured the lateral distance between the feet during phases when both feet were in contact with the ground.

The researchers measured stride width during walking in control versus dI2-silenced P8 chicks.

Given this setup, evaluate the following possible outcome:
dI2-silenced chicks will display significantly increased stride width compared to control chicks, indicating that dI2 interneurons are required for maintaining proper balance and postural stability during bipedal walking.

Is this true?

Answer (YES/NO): YES